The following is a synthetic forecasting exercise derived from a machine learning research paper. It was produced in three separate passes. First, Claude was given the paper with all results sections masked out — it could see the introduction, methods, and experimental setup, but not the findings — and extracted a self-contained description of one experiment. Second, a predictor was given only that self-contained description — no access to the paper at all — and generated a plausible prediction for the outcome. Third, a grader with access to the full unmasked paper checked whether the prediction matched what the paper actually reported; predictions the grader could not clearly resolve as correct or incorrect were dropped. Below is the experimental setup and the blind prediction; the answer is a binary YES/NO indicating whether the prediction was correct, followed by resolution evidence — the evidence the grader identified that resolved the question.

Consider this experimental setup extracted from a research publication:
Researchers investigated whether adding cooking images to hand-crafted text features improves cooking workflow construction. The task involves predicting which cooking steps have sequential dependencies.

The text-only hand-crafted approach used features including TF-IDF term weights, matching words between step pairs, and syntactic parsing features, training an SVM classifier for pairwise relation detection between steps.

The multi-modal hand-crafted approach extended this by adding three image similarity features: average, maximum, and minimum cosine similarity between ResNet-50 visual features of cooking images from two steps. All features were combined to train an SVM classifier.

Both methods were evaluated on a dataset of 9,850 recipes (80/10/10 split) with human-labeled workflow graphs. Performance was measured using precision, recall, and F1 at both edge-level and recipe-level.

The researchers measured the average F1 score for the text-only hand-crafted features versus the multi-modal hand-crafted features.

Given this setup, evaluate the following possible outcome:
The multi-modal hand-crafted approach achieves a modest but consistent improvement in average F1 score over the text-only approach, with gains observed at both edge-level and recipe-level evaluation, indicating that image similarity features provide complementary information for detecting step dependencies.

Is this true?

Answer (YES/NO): YES